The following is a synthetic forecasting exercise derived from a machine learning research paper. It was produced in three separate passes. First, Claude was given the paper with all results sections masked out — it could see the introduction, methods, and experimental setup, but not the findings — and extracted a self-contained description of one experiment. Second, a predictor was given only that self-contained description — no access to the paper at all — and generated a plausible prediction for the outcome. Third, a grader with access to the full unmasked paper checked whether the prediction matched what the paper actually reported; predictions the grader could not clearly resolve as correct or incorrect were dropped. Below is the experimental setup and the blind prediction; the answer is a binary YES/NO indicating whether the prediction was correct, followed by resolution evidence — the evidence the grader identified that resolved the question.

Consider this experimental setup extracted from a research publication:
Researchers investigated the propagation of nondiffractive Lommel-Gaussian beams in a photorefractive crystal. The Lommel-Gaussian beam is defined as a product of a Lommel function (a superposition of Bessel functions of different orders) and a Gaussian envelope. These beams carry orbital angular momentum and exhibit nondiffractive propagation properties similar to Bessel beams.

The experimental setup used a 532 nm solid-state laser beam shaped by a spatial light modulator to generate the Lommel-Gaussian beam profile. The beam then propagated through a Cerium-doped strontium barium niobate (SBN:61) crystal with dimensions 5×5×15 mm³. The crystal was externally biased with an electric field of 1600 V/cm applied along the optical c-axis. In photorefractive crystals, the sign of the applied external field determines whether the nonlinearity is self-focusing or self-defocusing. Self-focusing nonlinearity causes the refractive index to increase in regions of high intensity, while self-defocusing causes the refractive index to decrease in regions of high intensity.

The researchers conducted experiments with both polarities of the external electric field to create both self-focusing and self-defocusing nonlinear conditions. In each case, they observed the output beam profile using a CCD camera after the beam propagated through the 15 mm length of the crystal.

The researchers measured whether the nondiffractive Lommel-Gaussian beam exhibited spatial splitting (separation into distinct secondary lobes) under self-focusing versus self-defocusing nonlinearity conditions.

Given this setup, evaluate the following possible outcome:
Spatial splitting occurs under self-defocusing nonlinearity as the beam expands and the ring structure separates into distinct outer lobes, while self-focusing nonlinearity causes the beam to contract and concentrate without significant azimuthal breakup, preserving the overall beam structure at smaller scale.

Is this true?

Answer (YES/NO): NO